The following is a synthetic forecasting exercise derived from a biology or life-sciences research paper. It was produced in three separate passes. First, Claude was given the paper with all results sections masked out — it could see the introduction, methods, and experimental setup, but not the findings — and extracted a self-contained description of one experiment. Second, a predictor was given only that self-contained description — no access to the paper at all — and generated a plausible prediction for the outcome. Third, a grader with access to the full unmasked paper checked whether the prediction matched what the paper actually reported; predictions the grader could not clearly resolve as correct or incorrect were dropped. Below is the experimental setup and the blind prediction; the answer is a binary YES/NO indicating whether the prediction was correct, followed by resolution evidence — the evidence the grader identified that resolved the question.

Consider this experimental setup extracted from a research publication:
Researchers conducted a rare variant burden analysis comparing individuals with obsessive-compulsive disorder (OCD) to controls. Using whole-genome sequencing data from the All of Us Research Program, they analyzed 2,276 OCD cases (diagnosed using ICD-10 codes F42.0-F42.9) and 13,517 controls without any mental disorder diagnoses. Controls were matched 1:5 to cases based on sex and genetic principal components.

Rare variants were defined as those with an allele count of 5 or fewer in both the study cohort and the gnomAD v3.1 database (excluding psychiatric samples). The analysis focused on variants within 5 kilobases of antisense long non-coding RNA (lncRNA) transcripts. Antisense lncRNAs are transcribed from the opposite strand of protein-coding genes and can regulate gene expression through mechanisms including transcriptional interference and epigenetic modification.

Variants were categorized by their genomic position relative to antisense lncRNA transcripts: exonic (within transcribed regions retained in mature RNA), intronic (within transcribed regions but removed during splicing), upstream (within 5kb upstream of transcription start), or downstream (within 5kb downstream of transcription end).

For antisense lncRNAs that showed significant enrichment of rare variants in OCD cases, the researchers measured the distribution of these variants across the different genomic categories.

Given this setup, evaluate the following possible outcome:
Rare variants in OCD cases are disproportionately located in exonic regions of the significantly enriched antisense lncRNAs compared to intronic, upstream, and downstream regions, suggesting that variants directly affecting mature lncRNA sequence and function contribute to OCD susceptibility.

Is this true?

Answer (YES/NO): NO